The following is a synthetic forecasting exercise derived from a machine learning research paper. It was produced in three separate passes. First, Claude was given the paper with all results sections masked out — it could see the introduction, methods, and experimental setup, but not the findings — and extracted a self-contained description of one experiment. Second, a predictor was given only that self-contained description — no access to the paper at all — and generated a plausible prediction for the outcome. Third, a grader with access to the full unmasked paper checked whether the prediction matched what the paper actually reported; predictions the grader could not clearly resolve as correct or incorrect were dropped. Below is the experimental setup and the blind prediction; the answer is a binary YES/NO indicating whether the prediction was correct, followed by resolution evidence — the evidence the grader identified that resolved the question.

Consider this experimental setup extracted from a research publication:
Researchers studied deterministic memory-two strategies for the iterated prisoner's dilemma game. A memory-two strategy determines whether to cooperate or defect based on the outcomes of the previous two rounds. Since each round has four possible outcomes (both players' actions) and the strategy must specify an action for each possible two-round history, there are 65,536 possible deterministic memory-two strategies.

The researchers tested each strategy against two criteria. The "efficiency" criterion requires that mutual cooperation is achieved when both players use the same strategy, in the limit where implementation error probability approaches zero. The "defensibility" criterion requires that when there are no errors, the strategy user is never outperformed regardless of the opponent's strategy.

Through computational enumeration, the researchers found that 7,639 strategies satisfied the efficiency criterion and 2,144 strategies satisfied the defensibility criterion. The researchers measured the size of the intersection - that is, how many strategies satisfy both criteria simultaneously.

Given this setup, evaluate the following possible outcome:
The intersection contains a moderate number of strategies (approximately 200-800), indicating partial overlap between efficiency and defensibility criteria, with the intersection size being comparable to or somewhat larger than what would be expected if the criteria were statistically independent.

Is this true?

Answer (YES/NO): NO